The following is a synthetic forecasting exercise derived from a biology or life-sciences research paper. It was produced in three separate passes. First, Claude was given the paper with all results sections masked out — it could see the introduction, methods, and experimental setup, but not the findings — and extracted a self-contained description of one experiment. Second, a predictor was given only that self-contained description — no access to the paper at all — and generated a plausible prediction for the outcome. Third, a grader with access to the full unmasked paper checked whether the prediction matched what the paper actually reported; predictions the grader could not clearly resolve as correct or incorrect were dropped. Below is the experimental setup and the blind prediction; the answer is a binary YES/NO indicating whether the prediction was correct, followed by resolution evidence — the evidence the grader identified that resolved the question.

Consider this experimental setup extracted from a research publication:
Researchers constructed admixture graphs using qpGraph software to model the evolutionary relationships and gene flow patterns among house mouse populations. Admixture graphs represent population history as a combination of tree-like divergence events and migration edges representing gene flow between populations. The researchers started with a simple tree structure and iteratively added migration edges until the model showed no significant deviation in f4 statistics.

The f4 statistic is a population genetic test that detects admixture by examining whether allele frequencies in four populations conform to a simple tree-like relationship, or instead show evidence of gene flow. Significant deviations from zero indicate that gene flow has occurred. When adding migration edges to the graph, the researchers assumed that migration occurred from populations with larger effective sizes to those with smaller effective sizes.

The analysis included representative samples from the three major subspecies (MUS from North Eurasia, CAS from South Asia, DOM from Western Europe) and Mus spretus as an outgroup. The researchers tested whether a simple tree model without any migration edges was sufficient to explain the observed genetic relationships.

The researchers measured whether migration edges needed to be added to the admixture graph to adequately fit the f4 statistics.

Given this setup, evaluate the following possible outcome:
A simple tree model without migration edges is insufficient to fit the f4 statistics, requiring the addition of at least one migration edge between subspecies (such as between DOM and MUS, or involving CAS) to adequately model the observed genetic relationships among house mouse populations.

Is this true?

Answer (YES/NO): YES